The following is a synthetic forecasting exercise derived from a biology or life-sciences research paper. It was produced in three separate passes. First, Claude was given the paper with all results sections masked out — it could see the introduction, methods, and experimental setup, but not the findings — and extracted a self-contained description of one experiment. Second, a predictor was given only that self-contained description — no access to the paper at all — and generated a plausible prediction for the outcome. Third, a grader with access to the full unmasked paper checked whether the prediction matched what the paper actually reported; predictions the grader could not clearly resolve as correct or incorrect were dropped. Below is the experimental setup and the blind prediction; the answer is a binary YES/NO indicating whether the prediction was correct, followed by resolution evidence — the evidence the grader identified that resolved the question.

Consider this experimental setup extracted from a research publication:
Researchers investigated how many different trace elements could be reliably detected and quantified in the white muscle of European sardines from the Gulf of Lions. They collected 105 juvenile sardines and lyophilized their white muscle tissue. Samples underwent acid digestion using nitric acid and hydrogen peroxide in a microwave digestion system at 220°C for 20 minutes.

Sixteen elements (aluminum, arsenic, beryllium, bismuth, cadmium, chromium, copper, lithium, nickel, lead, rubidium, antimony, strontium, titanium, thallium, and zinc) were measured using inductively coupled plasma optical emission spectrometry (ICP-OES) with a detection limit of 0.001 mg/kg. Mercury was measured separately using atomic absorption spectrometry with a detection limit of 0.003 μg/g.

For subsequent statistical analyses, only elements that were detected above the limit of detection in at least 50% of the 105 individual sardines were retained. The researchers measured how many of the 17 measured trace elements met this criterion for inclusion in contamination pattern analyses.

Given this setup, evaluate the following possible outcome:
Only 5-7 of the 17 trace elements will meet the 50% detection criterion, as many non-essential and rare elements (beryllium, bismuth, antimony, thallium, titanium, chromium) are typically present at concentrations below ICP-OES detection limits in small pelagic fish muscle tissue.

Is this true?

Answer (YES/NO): NO